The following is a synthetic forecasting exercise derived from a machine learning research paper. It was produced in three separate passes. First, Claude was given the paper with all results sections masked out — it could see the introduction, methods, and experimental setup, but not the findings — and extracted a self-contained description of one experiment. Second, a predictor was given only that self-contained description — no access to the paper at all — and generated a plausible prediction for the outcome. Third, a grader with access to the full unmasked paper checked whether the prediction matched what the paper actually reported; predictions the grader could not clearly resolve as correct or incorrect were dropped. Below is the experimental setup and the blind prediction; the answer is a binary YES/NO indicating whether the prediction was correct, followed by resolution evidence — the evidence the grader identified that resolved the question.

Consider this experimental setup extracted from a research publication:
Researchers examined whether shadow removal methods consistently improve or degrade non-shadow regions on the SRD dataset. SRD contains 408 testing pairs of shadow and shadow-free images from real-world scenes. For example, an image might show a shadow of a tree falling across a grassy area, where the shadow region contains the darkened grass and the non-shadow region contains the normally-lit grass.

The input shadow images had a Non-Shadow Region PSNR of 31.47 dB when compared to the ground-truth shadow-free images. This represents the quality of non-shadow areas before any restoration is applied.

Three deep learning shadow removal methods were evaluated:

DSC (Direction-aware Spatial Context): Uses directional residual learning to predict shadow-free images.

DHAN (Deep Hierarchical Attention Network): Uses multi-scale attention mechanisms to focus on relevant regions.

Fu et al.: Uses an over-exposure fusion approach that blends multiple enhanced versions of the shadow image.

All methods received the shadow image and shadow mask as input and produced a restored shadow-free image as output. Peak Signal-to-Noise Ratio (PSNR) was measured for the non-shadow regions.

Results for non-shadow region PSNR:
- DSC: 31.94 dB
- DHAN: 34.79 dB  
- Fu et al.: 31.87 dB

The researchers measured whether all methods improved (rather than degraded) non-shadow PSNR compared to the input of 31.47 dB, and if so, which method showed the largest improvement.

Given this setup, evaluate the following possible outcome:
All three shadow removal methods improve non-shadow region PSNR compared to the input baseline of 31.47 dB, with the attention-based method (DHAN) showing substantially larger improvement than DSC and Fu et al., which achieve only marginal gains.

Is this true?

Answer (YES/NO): YES